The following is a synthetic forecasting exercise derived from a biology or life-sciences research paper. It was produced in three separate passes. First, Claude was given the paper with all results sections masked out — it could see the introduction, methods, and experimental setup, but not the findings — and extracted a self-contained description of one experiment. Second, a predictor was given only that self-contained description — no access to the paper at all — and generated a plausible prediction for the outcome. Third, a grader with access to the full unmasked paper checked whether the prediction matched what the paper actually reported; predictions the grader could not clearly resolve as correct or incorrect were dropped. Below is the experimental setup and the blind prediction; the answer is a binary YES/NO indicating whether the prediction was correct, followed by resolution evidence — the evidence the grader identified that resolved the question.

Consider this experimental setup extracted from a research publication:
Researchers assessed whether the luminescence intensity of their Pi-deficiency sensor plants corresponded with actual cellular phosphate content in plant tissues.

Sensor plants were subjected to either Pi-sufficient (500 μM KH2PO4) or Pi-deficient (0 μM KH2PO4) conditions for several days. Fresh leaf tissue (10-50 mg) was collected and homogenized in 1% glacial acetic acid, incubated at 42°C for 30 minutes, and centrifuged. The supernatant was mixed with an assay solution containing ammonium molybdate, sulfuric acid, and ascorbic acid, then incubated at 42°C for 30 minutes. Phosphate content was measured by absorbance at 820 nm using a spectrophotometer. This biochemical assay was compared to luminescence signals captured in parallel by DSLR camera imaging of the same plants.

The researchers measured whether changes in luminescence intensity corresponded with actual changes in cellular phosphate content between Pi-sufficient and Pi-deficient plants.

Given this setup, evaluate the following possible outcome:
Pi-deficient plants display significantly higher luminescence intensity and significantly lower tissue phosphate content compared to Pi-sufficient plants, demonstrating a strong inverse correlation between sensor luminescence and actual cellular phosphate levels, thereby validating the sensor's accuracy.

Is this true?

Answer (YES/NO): YES